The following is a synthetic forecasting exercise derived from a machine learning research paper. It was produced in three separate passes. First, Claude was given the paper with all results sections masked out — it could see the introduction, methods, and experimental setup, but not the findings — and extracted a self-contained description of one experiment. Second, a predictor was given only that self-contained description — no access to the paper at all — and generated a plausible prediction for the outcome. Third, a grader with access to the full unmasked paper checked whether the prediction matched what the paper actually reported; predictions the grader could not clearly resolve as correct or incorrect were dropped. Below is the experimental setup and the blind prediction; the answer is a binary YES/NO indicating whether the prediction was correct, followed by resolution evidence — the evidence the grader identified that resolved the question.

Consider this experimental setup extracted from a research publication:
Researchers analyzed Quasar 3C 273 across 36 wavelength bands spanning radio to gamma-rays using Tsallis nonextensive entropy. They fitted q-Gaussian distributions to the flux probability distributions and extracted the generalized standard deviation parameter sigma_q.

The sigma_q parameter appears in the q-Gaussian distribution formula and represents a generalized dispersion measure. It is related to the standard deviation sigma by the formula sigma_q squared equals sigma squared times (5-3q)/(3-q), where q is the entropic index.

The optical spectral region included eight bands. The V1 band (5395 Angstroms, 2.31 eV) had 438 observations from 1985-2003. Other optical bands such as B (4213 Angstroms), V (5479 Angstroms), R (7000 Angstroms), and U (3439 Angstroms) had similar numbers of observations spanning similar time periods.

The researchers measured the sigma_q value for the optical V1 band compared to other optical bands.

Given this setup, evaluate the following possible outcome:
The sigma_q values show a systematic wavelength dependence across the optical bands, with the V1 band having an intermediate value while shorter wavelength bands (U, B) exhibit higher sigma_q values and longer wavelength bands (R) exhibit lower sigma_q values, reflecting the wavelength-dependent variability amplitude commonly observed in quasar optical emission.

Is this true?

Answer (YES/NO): NO